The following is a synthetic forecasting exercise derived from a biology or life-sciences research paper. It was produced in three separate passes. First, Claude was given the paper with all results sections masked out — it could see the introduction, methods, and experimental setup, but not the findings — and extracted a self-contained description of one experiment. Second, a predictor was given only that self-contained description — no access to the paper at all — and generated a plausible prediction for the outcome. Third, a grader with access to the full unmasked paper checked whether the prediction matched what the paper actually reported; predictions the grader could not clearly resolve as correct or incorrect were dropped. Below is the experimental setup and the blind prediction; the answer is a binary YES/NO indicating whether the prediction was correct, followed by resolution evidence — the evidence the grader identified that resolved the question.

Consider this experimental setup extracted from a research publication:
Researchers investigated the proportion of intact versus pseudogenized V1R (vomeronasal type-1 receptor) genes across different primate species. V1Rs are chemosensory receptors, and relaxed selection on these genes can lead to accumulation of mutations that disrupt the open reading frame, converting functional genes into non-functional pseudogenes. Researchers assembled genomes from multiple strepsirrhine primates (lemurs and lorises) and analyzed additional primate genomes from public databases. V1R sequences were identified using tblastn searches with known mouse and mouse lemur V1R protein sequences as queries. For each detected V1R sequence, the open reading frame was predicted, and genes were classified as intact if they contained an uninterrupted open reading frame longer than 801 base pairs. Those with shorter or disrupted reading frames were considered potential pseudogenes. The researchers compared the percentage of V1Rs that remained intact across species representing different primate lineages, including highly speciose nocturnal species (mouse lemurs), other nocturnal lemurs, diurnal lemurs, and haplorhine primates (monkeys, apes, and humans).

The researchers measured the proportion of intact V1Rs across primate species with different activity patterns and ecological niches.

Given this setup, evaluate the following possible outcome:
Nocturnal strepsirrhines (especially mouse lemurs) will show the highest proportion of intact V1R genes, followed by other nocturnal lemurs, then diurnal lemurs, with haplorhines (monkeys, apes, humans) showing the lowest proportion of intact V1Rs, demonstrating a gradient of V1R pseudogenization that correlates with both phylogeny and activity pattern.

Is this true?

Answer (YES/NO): NO